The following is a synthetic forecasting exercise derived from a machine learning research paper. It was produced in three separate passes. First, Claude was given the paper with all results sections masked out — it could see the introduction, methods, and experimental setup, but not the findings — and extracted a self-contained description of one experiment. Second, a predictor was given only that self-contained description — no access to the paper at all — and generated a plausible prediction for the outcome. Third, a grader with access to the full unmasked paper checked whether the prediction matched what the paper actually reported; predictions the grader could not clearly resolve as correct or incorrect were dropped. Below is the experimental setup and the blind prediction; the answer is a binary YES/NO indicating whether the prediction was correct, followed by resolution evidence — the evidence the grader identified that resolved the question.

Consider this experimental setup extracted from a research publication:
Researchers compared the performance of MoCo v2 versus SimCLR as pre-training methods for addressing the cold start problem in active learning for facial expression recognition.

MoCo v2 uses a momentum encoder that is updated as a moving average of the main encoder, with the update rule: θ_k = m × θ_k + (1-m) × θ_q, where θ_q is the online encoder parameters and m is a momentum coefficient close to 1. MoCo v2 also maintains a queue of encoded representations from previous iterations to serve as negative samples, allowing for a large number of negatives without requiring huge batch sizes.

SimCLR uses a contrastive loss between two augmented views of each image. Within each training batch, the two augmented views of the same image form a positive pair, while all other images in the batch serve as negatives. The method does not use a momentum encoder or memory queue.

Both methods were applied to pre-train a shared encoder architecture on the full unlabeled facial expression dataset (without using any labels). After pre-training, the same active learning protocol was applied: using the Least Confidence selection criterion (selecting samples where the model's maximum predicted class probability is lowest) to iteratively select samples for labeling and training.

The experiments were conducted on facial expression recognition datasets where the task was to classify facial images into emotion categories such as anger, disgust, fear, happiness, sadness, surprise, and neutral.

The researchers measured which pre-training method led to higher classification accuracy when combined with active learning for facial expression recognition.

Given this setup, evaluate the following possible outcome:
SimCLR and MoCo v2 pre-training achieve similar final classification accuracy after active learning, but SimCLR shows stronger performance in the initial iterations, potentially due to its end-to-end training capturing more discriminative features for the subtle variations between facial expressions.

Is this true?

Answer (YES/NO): NO